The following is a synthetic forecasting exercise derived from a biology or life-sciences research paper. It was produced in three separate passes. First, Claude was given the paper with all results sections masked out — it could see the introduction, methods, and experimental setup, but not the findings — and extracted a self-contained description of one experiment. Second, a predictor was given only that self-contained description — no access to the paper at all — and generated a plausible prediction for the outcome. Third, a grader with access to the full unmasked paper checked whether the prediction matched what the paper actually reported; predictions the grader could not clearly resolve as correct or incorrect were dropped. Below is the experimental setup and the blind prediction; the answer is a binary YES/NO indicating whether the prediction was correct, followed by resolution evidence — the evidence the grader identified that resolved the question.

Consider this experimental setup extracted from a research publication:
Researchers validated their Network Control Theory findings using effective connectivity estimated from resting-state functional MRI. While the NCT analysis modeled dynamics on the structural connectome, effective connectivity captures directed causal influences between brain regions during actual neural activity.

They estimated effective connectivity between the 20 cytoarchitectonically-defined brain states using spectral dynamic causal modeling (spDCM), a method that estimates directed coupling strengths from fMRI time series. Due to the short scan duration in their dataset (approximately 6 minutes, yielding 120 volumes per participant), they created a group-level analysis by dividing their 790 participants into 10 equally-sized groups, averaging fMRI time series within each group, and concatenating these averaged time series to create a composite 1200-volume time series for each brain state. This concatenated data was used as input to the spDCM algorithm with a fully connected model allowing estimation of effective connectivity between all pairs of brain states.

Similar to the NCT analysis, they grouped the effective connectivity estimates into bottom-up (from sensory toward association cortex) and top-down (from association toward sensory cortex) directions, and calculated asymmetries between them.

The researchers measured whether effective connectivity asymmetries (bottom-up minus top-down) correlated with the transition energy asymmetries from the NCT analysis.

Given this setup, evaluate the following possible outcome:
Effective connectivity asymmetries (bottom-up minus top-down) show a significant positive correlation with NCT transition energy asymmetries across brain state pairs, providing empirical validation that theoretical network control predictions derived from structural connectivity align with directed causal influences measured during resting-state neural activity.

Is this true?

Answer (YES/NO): YES